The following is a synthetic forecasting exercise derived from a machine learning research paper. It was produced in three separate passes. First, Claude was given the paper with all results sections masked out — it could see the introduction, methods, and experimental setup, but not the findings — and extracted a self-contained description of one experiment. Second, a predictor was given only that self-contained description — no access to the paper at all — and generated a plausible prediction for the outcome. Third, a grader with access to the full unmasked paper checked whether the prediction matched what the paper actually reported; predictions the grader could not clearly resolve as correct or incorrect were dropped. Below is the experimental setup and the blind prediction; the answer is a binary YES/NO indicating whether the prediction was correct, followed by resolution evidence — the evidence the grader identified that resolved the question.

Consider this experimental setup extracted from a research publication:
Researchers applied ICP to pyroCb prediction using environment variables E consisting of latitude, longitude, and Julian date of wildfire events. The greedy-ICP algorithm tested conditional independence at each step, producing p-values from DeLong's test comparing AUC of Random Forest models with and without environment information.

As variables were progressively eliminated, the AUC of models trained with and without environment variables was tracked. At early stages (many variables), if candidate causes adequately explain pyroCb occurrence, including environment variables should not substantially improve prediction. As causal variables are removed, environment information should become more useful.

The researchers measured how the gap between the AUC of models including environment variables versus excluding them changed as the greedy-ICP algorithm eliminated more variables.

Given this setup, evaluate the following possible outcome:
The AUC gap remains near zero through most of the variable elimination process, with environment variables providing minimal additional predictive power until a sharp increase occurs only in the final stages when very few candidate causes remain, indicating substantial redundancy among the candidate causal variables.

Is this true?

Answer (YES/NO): NO